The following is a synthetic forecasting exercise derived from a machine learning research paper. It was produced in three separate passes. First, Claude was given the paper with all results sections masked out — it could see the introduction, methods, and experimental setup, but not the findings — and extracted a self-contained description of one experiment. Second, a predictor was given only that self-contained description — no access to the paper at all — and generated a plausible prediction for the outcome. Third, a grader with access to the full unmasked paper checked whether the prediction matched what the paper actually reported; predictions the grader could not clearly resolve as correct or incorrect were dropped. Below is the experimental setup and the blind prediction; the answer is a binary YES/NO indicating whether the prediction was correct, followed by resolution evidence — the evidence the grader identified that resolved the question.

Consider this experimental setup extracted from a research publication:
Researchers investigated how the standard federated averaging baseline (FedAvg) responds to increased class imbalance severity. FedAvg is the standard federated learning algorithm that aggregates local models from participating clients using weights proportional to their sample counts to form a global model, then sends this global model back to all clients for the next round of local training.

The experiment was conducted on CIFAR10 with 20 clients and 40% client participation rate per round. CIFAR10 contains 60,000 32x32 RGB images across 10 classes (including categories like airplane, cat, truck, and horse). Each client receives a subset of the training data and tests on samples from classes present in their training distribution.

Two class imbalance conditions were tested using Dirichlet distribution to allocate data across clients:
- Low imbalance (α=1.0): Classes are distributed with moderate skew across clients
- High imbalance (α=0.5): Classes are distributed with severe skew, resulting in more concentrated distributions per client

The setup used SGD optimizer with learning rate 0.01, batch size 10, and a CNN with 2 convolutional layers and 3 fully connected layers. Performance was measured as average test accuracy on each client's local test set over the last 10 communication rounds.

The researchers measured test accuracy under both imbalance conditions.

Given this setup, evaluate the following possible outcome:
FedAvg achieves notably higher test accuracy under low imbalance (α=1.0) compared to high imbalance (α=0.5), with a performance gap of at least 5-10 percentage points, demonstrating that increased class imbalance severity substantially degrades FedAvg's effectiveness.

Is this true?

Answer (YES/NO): NO